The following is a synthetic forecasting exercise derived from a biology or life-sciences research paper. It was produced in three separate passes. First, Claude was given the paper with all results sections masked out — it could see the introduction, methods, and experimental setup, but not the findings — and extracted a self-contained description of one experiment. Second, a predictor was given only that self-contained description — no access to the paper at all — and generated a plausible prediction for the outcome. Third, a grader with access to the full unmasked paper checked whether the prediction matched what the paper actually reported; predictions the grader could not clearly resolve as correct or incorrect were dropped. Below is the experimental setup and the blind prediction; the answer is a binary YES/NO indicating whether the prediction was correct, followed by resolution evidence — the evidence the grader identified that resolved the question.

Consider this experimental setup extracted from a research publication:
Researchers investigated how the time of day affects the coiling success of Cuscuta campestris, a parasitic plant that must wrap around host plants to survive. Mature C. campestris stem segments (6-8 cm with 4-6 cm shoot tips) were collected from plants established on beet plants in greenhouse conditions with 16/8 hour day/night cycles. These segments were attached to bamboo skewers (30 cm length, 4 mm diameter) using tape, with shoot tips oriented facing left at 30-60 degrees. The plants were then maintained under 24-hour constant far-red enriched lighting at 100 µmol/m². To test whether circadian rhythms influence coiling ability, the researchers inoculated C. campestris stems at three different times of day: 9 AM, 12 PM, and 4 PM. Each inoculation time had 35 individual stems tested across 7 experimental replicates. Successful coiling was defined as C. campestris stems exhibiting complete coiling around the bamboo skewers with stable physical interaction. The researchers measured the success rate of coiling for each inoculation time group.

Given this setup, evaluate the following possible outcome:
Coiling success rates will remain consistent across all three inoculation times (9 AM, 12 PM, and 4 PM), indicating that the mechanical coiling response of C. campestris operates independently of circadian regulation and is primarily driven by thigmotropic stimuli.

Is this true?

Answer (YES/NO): NO